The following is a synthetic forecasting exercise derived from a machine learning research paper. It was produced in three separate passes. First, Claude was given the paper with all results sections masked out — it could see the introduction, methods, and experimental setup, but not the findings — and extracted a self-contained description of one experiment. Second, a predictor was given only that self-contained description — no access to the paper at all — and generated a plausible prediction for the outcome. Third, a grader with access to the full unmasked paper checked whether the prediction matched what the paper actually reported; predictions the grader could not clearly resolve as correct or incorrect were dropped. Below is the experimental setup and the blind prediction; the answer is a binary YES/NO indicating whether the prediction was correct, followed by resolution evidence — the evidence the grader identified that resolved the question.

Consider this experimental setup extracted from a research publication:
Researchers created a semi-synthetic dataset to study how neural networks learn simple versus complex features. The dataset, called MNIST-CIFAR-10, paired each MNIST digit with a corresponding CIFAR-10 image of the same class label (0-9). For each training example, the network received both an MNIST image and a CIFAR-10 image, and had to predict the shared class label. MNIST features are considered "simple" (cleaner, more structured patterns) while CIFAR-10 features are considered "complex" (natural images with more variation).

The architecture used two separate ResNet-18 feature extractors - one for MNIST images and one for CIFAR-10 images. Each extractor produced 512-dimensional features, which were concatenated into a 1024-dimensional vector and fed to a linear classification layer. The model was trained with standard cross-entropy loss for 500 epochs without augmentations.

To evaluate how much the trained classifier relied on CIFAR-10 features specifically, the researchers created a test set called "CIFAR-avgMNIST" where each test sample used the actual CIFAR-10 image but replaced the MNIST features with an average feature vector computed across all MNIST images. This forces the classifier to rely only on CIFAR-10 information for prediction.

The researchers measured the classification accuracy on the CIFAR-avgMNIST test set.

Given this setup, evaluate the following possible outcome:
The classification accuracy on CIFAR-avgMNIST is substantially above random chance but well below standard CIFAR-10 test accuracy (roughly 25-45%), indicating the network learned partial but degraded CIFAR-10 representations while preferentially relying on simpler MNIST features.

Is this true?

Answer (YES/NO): NO